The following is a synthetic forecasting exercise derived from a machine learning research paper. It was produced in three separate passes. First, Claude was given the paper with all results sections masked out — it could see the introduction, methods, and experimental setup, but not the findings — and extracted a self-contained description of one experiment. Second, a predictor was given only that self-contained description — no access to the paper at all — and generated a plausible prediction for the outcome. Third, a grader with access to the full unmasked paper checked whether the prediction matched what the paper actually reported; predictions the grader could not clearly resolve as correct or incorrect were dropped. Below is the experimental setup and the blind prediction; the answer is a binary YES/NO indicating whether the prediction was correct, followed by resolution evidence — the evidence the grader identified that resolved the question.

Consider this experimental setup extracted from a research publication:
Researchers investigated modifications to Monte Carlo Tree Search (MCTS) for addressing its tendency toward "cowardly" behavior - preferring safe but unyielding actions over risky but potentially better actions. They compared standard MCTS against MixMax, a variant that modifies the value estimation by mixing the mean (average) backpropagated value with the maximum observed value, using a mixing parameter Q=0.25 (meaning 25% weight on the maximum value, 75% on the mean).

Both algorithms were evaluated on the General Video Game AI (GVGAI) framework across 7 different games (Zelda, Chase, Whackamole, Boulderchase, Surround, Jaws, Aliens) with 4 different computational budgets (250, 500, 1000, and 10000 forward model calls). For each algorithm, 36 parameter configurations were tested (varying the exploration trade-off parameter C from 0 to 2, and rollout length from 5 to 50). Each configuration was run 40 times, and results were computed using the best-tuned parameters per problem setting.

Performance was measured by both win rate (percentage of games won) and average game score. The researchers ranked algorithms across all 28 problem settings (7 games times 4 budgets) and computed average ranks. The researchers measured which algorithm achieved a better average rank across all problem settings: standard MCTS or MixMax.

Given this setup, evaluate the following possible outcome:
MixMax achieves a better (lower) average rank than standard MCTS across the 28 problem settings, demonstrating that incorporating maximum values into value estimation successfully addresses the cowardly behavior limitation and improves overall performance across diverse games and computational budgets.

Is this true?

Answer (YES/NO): NO